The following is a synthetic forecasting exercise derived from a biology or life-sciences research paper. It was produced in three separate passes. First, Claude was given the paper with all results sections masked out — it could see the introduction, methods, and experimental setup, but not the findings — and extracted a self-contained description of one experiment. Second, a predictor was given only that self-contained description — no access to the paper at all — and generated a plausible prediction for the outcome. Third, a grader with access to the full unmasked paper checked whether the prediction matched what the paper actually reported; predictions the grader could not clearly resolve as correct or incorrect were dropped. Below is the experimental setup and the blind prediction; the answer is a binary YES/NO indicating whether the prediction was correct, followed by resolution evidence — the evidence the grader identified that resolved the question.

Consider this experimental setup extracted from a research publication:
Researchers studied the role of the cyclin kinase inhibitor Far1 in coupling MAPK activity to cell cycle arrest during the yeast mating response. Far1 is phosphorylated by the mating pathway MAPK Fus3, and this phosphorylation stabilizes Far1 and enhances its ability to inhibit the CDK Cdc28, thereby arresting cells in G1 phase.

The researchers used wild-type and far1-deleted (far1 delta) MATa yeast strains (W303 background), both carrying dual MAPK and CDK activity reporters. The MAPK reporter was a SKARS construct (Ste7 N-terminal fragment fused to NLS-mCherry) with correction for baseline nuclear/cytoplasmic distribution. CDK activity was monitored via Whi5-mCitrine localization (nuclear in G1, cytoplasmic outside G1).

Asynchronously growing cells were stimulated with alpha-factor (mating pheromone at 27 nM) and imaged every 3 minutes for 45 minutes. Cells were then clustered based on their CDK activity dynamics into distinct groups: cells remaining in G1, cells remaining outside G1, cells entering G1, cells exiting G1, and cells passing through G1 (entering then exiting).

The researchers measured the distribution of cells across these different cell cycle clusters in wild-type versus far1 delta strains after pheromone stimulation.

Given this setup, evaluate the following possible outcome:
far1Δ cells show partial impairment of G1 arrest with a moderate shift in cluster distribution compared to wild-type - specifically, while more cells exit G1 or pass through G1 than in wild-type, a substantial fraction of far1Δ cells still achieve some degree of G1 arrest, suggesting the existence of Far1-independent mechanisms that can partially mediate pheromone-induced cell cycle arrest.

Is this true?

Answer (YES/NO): NO